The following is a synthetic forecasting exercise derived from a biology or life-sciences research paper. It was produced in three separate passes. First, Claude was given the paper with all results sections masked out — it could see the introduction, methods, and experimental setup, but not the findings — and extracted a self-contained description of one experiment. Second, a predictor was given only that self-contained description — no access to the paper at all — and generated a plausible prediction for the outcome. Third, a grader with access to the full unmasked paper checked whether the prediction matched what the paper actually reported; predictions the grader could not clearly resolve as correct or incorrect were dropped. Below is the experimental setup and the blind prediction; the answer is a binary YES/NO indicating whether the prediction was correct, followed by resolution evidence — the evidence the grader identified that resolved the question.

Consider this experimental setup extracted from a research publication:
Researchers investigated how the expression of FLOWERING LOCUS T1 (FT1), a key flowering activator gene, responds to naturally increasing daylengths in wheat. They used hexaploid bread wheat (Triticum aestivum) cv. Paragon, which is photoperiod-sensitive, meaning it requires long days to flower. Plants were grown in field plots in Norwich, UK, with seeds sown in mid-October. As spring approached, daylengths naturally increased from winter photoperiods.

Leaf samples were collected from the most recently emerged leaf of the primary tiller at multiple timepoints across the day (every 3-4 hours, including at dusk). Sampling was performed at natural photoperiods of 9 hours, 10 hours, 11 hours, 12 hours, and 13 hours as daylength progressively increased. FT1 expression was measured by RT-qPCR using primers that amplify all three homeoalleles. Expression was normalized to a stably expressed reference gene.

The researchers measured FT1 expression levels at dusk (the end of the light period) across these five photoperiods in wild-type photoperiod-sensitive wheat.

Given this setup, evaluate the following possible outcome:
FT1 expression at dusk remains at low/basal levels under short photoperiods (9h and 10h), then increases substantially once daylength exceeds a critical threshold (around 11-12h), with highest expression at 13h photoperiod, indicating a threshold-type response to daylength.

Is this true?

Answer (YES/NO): NO